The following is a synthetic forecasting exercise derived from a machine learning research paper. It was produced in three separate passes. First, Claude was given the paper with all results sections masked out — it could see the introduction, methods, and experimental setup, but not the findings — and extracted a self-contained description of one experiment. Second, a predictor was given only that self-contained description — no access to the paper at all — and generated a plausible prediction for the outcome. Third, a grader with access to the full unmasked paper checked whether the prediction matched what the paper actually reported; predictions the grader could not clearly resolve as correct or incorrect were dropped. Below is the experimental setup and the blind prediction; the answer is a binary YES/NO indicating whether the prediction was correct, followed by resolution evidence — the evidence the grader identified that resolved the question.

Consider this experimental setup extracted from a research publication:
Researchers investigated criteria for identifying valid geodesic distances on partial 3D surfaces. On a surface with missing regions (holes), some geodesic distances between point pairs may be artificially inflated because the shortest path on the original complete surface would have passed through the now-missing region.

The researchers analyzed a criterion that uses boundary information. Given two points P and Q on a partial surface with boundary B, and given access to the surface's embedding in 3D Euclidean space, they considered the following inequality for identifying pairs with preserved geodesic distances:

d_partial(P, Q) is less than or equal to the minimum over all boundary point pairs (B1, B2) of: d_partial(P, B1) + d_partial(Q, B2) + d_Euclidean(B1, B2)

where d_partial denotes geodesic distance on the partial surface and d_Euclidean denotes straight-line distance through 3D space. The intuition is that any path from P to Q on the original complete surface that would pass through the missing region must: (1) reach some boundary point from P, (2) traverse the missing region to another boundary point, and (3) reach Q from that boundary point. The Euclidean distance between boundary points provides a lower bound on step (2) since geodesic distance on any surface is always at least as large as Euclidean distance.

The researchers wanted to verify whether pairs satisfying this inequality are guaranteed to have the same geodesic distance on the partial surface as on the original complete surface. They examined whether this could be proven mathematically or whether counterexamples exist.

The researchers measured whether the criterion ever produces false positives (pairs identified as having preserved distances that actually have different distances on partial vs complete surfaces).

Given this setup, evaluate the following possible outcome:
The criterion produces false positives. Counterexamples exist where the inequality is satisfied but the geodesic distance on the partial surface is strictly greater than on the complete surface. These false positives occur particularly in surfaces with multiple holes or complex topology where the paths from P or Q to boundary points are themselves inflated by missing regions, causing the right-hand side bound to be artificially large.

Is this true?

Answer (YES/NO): NO